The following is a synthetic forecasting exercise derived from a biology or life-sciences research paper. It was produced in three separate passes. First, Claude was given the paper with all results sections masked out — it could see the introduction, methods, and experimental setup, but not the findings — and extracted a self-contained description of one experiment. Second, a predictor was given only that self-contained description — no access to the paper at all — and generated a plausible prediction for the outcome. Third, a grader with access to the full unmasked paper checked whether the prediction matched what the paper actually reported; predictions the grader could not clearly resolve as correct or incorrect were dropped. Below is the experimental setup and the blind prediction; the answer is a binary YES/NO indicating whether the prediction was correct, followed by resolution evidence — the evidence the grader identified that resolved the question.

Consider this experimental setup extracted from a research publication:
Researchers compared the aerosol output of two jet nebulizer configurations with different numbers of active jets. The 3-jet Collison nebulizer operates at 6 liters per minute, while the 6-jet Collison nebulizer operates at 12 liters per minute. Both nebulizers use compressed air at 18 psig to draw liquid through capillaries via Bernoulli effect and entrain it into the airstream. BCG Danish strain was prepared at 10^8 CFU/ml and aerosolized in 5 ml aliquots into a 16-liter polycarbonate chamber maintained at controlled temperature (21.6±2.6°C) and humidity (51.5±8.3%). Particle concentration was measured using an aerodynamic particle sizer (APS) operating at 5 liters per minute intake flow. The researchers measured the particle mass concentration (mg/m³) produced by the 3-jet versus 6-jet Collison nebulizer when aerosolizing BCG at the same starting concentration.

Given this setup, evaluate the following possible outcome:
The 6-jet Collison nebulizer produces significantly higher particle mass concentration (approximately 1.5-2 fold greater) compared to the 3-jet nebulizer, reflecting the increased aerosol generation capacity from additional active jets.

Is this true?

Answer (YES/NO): NO